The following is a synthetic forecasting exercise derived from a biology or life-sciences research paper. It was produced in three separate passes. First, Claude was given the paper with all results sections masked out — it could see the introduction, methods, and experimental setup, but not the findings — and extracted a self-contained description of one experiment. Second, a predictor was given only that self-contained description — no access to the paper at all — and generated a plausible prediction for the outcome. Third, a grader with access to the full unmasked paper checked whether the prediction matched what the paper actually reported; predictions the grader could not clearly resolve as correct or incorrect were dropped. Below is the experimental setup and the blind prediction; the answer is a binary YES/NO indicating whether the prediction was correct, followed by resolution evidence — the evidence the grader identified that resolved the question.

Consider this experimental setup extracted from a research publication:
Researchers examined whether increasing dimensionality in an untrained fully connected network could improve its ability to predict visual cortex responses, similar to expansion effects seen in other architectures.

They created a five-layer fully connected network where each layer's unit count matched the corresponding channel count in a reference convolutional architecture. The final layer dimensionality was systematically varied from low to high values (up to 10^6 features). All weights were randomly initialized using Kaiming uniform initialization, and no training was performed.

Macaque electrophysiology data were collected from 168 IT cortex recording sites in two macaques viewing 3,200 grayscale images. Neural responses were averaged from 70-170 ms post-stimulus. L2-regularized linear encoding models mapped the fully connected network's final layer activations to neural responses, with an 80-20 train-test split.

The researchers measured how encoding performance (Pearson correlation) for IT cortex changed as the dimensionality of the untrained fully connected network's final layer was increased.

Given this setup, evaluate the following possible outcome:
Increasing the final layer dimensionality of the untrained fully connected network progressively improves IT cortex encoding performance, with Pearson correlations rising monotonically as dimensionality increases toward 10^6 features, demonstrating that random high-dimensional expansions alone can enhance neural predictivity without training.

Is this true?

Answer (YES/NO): NO